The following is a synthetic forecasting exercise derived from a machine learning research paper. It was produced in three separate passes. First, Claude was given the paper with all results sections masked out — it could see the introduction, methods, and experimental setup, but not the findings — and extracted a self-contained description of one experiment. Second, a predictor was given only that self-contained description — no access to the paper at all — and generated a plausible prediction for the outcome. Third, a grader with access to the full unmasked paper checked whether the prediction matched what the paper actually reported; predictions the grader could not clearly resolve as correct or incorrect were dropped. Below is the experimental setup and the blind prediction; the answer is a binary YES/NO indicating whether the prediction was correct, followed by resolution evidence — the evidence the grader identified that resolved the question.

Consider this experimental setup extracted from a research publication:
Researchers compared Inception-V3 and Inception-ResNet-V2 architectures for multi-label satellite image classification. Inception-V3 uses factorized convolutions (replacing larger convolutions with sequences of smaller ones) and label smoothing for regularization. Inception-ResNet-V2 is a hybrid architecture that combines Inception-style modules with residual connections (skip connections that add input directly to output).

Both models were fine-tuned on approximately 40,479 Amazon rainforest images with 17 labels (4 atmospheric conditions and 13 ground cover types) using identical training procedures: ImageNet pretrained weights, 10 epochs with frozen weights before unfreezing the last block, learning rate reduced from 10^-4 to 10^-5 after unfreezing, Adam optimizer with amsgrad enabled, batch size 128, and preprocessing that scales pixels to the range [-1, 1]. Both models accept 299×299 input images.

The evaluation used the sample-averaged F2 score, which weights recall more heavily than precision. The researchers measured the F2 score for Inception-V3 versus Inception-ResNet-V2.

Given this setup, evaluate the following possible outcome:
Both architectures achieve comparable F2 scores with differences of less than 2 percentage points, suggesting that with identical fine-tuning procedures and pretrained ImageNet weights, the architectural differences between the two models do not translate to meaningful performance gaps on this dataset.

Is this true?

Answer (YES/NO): YES